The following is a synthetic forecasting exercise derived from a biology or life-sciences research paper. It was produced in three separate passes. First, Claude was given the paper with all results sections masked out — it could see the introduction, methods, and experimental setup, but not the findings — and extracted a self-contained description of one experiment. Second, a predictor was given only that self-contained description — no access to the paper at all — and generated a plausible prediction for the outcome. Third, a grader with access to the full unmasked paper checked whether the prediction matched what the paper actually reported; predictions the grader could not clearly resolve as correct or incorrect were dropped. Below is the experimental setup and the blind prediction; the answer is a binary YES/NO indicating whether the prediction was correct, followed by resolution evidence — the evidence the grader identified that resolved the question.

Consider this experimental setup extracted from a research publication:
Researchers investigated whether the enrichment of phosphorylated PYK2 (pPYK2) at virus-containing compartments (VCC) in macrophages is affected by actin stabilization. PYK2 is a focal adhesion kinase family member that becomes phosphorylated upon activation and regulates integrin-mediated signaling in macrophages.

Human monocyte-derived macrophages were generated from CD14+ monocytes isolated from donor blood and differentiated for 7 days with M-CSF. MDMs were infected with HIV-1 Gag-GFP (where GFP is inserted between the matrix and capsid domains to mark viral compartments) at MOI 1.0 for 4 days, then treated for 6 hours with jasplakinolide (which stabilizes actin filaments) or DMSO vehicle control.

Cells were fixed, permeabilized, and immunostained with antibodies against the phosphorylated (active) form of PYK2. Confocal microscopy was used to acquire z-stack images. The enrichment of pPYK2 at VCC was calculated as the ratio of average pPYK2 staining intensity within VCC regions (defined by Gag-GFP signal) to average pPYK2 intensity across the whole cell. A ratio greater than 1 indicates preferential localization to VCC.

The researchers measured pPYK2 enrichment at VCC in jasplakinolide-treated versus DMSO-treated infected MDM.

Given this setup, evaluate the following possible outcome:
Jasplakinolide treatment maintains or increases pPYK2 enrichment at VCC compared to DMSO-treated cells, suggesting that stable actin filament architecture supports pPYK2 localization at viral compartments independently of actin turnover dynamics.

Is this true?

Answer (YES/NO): NO